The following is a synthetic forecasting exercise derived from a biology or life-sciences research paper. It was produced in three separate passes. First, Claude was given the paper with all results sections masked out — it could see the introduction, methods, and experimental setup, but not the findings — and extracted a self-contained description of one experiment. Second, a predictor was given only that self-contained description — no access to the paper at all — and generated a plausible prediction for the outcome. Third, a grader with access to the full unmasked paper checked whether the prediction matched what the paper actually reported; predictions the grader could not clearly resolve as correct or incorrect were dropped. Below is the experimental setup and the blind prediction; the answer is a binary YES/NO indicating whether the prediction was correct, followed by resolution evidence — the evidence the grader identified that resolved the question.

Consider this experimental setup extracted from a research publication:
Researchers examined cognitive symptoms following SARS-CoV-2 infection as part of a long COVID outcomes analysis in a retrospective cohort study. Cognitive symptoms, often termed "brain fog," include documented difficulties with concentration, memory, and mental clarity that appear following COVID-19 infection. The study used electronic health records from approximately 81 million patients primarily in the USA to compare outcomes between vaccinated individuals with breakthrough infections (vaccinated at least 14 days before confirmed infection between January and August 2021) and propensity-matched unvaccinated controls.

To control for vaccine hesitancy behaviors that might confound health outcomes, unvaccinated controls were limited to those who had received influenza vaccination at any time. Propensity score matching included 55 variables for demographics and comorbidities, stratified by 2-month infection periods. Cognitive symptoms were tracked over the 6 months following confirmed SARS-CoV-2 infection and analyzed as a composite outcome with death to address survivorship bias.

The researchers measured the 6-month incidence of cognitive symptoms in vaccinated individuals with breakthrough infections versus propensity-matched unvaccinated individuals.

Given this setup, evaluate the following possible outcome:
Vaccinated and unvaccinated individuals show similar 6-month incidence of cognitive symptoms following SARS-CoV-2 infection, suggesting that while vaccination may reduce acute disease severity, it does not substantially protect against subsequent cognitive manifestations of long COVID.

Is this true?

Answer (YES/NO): YES